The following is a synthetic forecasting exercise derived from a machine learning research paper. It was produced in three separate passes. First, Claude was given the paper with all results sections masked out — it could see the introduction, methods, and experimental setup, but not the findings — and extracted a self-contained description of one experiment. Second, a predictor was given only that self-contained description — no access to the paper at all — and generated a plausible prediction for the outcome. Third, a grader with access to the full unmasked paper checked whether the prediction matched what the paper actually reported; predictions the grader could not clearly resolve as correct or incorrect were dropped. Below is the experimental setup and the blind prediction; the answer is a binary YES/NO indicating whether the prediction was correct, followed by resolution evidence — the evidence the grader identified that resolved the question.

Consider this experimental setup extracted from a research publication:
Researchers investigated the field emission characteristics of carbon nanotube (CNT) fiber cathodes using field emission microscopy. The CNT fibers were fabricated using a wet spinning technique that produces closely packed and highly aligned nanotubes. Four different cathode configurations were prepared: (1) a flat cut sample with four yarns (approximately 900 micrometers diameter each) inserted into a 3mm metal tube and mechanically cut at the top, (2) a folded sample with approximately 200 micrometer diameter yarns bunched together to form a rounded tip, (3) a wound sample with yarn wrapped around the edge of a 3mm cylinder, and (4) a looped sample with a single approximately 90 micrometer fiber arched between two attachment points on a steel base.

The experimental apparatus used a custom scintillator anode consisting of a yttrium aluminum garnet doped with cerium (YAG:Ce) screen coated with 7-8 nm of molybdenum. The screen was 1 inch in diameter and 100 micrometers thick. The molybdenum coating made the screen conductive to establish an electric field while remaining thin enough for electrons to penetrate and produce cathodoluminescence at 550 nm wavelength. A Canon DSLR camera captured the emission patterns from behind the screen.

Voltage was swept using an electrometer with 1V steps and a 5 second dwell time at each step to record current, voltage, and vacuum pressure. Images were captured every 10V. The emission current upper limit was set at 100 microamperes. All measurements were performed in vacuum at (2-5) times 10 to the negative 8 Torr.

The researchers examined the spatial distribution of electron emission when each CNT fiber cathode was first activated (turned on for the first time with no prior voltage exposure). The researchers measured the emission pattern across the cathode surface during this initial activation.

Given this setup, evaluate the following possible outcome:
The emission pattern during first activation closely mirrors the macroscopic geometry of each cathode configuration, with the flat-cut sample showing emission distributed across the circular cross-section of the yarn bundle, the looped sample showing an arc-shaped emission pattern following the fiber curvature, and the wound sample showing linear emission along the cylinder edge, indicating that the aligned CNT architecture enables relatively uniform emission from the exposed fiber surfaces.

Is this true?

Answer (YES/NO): NO